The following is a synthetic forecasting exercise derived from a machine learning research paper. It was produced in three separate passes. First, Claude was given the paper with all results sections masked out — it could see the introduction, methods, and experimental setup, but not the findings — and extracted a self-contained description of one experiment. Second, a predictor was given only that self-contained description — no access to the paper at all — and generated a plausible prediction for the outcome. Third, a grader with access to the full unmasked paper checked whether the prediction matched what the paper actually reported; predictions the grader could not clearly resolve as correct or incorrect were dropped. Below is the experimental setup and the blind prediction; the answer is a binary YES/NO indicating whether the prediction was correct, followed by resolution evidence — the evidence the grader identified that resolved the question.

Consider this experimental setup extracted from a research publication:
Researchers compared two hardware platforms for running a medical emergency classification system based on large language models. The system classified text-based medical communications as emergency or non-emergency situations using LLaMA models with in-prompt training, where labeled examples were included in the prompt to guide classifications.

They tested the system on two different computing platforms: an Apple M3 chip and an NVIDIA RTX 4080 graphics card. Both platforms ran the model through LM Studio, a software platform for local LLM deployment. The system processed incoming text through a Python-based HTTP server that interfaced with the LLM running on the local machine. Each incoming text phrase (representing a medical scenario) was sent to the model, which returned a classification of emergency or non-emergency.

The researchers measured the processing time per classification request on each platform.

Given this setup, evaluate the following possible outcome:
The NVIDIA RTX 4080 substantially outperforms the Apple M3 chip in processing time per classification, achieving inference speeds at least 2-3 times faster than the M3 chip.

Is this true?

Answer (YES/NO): NO